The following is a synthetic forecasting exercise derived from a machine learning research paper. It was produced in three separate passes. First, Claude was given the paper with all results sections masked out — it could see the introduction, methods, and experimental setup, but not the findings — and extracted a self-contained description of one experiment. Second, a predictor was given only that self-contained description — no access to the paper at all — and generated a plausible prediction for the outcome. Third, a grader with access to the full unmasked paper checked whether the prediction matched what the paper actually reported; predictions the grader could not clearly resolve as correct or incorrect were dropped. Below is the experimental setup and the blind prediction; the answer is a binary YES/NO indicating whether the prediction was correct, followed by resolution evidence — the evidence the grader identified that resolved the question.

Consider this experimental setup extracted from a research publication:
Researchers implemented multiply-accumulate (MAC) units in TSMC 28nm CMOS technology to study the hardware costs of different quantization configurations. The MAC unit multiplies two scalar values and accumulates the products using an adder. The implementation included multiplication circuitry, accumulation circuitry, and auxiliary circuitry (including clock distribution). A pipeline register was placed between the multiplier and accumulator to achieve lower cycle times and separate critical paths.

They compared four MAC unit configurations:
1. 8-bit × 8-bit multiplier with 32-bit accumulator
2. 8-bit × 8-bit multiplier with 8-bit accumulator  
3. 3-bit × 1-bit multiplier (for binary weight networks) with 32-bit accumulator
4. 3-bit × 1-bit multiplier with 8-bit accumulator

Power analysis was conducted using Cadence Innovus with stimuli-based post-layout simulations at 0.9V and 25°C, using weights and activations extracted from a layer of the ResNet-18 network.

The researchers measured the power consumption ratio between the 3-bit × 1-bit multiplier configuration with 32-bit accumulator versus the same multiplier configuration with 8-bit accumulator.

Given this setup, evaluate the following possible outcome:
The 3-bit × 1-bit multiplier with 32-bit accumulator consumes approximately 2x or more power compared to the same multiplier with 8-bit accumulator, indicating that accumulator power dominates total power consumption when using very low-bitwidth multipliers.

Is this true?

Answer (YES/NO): YES